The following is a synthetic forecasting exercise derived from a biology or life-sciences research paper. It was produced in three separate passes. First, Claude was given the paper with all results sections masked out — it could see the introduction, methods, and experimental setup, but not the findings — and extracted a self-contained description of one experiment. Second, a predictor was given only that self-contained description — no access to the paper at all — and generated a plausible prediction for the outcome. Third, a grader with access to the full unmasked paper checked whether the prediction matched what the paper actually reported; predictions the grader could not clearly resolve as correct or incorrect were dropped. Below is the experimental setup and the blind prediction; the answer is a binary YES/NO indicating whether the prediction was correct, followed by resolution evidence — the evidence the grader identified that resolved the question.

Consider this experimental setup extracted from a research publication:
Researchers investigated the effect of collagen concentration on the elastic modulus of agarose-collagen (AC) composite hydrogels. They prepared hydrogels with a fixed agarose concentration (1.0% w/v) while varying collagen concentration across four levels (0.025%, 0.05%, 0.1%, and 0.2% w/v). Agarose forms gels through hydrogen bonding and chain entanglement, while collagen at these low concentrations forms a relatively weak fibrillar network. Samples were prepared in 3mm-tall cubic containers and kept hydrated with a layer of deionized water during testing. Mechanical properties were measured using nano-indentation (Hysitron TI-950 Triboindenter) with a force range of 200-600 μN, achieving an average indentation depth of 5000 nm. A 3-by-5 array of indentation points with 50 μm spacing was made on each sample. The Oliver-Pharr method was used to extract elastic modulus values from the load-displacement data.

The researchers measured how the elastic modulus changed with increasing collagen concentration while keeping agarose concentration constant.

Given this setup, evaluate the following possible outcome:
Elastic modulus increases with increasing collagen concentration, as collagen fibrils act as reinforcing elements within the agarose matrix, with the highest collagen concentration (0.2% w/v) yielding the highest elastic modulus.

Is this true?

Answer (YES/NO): YES